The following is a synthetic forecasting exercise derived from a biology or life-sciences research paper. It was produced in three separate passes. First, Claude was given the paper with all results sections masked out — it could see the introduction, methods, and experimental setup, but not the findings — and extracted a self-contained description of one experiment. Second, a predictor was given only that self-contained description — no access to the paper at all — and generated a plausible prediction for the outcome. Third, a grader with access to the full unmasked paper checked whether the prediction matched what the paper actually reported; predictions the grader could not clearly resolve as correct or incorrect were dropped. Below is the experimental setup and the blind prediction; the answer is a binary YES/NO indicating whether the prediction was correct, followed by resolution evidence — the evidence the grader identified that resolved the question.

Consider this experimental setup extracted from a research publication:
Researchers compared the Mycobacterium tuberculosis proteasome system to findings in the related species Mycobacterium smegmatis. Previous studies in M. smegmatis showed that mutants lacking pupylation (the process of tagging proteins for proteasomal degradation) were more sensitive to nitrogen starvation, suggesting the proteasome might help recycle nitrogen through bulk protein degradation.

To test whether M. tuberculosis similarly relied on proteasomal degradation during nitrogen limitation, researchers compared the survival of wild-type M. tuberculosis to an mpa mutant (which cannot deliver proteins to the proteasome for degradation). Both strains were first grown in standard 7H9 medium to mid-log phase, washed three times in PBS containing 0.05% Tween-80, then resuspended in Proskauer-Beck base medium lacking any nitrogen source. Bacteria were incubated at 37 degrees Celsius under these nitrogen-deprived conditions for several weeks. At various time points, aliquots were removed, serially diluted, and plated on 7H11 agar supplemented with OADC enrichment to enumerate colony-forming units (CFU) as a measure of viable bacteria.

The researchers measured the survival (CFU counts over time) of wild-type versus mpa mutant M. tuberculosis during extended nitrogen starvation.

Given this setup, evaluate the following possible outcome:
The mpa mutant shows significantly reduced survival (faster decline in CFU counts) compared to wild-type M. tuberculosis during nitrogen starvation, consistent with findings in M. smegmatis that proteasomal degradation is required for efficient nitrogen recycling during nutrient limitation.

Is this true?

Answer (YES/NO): NO